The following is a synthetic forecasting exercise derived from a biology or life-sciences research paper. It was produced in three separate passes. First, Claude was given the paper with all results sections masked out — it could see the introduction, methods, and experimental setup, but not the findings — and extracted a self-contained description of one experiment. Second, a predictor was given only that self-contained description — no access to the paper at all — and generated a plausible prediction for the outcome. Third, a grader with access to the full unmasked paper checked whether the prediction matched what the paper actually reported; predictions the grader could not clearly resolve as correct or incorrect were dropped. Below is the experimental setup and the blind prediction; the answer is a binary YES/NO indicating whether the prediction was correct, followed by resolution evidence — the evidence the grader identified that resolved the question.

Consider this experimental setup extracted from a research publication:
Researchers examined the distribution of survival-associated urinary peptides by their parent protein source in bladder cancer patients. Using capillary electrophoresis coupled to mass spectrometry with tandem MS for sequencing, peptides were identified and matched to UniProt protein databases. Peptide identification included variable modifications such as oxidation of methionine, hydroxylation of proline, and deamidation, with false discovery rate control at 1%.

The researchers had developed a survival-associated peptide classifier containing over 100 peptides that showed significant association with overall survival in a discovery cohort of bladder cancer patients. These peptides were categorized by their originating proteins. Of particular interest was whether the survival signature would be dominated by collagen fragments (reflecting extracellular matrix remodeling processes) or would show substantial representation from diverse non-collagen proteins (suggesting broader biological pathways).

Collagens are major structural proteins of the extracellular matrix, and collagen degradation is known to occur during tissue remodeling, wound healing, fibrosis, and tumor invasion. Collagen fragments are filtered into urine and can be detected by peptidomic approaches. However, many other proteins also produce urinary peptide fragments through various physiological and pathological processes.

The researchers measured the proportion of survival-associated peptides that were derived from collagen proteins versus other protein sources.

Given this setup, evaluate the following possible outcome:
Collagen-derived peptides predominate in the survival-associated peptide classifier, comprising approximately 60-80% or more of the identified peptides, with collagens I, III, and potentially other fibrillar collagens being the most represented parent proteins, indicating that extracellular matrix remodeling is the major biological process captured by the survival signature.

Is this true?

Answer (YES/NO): YES